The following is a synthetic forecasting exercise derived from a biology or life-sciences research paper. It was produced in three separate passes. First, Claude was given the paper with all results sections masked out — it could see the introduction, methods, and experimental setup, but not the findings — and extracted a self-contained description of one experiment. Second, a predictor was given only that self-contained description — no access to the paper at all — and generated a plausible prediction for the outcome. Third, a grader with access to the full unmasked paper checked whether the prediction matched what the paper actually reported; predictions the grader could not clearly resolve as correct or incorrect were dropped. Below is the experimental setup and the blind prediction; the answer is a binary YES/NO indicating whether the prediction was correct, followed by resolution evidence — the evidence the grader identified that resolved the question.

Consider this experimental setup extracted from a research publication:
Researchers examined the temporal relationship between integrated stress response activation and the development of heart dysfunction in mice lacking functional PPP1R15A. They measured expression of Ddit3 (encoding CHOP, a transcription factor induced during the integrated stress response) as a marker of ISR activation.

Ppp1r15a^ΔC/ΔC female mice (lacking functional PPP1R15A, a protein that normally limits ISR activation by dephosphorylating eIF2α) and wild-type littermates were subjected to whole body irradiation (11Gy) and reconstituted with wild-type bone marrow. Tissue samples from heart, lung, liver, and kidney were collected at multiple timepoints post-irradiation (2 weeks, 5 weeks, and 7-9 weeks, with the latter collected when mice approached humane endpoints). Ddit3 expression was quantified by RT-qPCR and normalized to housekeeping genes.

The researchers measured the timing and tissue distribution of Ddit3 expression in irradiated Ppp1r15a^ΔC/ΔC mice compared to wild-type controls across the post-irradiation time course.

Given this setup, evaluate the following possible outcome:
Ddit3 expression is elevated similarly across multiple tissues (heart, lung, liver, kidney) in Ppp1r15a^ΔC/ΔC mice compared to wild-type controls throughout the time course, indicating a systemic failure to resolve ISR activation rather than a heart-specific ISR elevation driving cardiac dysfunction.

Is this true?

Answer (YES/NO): NO